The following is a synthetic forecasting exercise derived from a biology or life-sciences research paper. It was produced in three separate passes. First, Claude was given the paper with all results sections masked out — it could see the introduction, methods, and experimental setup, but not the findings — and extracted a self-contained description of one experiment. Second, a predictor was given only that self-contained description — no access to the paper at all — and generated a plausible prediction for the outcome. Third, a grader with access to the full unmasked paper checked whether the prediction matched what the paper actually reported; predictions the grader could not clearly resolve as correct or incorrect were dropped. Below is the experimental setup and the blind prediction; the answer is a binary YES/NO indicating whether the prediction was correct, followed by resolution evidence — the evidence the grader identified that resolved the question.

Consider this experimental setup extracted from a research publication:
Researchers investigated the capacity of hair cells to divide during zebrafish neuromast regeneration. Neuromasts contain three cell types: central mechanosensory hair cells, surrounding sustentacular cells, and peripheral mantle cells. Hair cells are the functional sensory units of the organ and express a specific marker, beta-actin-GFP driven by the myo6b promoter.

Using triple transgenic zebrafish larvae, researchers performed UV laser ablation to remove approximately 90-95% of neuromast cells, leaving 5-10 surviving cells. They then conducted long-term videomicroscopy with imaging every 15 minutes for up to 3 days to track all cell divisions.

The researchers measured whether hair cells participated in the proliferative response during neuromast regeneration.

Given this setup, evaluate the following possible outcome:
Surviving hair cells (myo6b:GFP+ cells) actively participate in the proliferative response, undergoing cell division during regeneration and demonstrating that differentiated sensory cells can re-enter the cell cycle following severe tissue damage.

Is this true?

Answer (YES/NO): NO